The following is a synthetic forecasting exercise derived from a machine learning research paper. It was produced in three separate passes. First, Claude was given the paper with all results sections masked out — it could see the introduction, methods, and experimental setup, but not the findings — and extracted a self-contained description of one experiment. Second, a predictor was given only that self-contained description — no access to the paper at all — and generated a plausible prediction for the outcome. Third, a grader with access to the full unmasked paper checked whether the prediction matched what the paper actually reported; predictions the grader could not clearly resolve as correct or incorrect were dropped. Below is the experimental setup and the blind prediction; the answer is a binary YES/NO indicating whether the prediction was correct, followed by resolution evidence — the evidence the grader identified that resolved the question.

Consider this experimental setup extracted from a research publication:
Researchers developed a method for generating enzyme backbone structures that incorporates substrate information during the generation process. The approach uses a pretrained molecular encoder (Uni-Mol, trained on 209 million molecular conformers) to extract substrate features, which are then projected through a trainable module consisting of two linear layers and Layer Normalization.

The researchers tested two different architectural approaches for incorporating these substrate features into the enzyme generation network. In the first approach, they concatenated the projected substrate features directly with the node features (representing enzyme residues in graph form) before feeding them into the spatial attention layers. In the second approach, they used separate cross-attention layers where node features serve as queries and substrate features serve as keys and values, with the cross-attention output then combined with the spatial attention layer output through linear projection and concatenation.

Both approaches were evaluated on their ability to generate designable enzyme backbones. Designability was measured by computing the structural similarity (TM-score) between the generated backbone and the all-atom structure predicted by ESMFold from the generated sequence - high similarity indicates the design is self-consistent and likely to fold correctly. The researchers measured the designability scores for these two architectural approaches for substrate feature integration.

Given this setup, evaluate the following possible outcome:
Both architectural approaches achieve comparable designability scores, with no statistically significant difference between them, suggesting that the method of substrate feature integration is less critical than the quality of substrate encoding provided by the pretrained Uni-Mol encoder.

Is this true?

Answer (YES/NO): NO